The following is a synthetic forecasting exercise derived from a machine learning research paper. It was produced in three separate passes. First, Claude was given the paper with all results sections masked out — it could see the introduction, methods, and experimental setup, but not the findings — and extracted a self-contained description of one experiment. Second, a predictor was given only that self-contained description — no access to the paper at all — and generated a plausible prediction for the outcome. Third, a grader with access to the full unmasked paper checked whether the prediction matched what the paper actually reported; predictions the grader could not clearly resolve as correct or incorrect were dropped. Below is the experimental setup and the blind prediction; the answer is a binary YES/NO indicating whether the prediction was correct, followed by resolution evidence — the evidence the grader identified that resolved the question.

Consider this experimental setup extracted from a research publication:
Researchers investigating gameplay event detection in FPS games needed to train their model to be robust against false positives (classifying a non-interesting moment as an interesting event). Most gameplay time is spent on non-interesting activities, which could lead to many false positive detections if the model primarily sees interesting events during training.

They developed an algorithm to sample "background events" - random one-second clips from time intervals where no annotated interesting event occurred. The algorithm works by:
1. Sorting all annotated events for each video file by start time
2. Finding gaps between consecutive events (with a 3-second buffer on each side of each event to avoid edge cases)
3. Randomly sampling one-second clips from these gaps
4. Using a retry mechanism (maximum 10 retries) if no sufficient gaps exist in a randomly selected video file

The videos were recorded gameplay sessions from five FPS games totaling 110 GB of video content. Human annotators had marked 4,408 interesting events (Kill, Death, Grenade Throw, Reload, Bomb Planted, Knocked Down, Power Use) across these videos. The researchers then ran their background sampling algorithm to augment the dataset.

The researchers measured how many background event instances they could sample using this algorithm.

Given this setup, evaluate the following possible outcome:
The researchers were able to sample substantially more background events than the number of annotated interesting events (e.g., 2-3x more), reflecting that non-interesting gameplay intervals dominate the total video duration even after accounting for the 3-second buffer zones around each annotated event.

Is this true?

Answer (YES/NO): NO